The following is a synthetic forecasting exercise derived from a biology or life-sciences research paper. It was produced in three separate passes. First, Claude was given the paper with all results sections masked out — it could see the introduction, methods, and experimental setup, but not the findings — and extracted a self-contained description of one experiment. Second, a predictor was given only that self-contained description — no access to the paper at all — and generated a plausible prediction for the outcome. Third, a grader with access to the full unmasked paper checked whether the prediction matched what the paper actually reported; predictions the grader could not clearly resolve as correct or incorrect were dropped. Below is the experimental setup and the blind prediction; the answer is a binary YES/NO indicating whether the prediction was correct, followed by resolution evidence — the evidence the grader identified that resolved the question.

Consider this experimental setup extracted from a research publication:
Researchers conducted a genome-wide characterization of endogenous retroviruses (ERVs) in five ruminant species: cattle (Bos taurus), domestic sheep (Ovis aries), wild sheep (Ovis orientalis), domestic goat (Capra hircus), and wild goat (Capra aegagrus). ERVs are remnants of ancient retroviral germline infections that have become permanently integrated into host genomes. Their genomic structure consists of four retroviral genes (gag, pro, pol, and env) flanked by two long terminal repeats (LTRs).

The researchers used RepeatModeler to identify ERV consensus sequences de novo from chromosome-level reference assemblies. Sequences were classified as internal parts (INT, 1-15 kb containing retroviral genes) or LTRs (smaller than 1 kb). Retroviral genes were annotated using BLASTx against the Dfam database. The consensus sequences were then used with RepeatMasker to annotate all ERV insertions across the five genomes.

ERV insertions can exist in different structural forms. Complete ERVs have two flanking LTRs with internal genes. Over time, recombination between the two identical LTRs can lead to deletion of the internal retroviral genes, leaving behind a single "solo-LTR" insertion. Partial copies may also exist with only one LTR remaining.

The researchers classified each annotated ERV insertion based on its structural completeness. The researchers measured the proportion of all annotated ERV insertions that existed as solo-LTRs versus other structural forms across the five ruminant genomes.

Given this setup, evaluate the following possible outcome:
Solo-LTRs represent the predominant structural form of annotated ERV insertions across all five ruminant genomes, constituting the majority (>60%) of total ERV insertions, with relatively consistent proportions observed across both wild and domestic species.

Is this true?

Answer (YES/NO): YES